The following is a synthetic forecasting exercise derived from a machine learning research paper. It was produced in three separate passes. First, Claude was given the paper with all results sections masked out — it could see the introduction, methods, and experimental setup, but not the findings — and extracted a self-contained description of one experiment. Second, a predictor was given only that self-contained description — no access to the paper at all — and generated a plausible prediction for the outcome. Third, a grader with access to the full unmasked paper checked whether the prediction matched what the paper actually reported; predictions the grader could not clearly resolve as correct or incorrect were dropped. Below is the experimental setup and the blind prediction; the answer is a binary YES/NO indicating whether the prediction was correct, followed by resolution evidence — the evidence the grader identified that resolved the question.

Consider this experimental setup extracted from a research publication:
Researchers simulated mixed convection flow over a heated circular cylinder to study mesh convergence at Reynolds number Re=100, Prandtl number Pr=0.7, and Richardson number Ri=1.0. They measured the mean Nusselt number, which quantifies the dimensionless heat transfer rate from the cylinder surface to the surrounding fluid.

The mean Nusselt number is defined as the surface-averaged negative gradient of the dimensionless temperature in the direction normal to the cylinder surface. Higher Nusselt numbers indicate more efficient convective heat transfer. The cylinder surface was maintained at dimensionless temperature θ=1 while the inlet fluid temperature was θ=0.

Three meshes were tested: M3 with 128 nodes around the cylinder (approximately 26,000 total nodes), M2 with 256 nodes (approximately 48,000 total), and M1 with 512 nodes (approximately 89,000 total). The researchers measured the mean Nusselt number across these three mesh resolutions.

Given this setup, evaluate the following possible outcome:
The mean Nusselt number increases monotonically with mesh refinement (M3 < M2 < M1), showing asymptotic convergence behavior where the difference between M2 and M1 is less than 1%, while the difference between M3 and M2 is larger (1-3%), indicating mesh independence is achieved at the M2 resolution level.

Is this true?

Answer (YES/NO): YES